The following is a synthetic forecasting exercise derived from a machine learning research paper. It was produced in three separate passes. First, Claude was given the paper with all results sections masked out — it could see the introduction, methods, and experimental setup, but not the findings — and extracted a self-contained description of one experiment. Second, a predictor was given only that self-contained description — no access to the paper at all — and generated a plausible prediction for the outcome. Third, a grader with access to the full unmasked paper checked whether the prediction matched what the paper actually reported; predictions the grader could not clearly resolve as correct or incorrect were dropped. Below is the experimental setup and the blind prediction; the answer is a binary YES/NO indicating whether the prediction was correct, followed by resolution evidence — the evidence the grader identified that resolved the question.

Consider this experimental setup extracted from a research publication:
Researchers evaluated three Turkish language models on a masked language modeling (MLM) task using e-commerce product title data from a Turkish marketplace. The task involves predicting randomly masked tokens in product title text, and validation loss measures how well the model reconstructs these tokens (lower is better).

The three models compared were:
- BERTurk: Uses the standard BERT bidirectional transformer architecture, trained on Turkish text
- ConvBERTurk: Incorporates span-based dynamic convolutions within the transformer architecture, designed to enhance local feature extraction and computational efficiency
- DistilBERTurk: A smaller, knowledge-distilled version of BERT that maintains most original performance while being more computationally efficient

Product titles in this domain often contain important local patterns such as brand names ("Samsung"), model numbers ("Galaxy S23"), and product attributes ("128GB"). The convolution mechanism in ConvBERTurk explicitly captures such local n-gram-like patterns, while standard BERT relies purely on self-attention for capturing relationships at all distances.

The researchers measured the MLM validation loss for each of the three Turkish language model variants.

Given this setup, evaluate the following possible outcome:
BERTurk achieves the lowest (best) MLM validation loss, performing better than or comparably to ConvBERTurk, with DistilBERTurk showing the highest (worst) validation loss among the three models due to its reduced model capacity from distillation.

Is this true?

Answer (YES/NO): NO